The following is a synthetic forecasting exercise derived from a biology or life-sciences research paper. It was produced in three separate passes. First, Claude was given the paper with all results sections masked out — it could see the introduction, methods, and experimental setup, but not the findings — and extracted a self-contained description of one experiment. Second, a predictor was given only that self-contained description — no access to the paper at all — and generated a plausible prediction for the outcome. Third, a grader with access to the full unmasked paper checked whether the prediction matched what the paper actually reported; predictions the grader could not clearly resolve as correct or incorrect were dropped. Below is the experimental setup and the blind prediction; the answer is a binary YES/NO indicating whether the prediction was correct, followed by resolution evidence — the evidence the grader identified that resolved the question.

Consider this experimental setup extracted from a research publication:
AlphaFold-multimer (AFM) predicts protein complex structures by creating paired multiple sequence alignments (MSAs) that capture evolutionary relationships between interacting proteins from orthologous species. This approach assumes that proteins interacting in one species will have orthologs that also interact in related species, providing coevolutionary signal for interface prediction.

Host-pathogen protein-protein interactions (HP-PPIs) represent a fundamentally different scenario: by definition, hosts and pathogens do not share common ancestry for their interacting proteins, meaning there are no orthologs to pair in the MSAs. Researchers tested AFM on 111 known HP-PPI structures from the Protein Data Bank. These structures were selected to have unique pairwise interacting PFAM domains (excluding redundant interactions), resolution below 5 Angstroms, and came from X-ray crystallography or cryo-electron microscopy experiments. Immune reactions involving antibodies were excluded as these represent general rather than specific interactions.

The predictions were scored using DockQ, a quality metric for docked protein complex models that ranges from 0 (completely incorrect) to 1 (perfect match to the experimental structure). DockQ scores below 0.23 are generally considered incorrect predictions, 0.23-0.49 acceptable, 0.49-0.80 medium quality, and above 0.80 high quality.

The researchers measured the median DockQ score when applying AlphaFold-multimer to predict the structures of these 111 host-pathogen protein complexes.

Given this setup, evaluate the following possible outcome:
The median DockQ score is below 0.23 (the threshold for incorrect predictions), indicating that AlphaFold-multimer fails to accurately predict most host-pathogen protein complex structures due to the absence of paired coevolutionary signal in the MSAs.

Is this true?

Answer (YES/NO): YES